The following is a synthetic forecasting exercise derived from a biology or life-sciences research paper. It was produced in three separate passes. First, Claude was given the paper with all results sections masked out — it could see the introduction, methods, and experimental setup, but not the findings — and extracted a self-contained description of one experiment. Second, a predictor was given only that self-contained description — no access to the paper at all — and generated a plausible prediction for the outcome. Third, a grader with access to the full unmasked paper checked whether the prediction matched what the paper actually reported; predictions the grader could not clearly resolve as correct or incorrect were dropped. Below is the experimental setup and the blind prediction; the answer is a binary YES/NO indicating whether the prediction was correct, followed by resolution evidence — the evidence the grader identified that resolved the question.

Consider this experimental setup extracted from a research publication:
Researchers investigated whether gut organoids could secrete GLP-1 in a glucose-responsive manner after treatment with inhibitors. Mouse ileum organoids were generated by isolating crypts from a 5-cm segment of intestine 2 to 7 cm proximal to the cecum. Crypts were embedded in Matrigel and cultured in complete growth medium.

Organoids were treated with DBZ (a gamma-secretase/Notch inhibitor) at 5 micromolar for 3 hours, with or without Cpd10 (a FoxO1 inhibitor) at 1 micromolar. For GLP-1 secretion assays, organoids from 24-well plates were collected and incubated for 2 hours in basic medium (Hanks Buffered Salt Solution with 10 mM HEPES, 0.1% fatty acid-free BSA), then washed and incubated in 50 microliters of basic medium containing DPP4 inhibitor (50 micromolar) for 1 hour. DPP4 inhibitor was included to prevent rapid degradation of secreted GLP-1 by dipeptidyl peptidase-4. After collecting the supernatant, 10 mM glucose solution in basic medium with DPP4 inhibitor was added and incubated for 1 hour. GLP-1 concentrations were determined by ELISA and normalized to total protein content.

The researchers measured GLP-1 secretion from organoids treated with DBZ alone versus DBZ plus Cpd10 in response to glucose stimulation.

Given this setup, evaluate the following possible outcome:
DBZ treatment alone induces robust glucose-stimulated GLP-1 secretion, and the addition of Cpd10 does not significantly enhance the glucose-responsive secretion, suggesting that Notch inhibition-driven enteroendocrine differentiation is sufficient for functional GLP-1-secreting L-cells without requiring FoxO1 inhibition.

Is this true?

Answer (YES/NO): YES